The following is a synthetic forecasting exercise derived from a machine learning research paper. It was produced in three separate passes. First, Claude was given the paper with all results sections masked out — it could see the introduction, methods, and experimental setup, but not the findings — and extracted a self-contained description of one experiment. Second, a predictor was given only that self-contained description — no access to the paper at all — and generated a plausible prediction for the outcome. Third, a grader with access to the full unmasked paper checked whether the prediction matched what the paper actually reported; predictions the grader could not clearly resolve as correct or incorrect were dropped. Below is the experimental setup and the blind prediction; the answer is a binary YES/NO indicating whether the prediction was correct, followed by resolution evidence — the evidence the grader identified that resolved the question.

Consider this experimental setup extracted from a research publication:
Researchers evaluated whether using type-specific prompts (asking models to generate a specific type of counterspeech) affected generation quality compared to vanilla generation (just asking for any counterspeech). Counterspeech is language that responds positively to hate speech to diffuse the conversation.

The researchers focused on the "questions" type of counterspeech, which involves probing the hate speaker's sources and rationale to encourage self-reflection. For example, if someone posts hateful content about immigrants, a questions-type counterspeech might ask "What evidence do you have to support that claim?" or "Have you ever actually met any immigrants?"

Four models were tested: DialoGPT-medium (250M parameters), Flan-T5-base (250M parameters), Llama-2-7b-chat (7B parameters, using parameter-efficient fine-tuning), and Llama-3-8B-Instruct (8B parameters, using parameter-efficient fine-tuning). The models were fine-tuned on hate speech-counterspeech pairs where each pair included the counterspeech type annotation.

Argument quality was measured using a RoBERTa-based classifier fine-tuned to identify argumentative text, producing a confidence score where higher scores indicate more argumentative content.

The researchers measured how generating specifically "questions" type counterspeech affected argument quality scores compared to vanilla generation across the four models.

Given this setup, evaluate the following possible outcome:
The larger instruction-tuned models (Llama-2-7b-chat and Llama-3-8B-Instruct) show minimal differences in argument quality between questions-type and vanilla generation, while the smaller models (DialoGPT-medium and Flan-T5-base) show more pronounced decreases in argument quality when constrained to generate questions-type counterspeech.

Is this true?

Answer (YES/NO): NO